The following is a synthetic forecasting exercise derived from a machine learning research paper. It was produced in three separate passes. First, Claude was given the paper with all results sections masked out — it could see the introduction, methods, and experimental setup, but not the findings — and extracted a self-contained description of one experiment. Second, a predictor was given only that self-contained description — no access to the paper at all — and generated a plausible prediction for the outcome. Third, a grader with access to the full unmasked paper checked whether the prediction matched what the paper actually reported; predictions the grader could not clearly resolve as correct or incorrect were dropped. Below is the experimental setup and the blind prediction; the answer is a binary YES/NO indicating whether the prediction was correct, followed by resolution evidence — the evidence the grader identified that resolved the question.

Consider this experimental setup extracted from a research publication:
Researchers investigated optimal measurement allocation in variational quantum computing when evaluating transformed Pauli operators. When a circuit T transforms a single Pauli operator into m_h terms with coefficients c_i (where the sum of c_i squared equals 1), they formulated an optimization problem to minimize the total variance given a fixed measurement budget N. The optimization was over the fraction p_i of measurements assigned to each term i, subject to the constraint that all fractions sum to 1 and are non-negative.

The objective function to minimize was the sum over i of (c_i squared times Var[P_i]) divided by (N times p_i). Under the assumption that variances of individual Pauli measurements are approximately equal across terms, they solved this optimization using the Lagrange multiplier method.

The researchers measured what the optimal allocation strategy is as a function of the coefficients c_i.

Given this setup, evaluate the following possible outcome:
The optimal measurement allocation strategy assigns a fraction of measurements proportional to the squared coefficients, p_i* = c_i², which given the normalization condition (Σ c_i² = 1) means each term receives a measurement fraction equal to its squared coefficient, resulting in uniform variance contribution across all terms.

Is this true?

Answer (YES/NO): NO